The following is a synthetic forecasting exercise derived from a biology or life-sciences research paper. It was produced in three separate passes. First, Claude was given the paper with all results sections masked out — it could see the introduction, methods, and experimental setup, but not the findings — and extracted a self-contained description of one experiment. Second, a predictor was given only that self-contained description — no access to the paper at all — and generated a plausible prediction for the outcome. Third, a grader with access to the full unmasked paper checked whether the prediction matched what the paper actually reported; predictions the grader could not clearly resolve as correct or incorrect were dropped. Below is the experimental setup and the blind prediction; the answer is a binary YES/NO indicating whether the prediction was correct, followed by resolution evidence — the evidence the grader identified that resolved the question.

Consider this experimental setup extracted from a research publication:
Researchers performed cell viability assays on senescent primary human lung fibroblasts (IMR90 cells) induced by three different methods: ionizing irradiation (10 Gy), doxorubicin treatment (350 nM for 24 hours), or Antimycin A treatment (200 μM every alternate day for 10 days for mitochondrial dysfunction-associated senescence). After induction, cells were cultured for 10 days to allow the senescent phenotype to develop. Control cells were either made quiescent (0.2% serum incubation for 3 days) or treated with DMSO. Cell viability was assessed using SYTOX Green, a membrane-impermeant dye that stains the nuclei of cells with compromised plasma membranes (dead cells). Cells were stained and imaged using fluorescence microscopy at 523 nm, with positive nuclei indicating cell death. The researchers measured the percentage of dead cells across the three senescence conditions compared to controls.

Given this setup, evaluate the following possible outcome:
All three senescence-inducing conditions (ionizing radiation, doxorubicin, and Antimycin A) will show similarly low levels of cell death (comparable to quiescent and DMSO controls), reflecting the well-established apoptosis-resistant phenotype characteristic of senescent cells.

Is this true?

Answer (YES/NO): YES